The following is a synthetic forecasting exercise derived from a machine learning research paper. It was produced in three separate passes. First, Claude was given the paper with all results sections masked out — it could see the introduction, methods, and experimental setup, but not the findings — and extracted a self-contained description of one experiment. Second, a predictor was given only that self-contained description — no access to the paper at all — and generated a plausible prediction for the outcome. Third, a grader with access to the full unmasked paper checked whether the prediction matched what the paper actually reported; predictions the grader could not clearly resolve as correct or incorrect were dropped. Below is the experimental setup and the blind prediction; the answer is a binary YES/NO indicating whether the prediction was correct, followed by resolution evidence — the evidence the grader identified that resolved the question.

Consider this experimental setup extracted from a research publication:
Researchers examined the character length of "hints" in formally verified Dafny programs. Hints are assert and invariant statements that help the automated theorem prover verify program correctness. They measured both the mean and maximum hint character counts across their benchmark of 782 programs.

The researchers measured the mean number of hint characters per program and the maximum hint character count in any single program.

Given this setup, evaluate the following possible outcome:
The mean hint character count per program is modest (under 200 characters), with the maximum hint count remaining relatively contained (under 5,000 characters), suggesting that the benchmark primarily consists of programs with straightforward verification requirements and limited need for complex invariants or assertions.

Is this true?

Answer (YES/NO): NO